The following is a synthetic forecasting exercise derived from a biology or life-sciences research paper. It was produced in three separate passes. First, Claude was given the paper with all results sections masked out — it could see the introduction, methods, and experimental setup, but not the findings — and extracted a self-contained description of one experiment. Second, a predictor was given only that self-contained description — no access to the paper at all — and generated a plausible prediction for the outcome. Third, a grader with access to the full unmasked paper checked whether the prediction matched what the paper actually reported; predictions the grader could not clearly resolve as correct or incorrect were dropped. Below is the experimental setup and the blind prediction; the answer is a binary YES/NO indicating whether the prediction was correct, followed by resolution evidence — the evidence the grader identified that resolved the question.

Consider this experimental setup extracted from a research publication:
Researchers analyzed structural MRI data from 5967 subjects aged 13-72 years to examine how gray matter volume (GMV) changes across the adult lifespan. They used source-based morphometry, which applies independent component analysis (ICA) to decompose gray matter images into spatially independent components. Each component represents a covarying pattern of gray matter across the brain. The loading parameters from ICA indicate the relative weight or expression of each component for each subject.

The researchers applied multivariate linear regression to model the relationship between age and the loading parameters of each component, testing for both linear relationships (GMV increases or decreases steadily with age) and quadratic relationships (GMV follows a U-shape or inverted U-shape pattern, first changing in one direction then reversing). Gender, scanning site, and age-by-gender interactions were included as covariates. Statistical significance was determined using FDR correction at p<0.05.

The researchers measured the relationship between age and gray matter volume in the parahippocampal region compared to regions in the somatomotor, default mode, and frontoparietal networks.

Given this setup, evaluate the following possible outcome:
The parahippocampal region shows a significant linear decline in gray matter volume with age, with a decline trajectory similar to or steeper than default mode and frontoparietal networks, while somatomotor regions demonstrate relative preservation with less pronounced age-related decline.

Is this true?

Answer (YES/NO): NO